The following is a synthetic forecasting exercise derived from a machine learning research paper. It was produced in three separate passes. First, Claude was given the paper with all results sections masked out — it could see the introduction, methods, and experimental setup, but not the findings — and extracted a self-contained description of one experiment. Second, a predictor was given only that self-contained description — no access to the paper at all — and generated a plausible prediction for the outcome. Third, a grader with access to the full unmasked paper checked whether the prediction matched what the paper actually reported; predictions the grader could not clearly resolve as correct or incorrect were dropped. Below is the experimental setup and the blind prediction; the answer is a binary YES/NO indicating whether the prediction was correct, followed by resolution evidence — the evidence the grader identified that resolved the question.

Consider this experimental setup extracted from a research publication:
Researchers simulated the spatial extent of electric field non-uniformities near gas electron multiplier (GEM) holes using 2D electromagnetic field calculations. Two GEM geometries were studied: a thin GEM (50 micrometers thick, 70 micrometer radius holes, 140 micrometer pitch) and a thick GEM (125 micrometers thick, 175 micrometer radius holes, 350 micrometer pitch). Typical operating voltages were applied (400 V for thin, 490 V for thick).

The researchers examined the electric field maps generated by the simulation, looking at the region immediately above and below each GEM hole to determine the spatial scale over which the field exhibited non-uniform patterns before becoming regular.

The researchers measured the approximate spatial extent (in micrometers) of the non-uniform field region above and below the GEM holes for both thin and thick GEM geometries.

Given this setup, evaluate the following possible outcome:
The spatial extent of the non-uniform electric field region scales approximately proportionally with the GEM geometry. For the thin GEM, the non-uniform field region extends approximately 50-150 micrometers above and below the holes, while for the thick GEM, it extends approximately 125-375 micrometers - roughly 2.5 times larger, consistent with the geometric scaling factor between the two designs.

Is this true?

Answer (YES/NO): NO